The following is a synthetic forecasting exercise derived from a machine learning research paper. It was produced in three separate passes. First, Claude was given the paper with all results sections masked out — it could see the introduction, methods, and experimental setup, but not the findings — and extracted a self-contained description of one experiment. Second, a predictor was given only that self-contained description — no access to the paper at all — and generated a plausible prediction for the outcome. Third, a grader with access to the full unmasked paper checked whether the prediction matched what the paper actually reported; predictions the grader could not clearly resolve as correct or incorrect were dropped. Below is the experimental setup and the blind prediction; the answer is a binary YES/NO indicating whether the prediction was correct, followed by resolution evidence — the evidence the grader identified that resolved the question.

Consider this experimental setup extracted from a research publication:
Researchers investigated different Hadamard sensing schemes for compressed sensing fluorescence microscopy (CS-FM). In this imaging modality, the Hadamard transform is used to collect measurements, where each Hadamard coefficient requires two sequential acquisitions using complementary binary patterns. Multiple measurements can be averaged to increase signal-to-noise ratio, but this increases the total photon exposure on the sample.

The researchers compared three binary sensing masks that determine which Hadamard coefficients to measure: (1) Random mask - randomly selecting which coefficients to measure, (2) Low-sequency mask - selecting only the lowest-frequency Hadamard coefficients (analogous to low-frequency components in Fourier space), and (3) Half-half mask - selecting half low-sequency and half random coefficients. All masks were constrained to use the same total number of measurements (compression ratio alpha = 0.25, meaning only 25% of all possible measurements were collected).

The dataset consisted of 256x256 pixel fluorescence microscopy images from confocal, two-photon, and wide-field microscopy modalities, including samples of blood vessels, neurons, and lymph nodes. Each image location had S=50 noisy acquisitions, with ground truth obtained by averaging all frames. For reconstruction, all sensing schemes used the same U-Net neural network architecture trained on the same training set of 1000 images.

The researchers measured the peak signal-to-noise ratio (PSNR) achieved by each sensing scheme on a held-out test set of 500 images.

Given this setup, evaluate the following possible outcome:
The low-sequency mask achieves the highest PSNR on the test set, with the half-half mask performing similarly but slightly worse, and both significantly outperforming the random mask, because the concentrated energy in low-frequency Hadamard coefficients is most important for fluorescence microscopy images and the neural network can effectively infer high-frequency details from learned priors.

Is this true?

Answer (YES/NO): NO